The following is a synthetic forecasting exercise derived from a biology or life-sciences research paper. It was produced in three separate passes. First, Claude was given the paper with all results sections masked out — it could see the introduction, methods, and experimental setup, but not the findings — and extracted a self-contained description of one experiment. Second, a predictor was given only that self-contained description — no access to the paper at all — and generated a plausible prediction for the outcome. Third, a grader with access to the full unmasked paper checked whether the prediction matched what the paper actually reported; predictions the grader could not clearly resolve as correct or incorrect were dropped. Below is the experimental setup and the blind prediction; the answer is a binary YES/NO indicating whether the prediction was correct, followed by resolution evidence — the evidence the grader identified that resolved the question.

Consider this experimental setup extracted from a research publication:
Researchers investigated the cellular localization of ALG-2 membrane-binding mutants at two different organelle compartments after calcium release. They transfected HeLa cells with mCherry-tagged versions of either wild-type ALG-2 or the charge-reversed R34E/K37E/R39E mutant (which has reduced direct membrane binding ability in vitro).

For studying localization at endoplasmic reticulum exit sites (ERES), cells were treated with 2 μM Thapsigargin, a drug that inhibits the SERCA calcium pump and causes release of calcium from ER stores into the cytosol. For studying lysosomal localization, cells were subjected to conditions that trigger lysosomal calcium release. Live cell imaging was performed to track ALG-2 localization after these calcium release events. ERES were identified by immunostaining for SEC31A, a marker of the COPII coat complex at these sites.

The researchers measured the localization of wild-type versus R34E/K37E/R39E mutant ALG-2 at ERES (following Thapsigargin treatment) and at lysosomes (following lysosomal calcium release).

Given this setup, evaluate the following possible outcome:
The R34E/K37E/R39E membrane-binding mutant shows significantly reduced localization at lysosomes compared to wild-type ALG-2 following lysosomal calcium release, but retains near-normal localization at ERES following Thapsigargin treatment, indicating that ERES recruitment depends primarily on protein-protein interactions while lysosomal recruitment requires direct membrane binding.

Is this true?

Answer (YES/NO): NO